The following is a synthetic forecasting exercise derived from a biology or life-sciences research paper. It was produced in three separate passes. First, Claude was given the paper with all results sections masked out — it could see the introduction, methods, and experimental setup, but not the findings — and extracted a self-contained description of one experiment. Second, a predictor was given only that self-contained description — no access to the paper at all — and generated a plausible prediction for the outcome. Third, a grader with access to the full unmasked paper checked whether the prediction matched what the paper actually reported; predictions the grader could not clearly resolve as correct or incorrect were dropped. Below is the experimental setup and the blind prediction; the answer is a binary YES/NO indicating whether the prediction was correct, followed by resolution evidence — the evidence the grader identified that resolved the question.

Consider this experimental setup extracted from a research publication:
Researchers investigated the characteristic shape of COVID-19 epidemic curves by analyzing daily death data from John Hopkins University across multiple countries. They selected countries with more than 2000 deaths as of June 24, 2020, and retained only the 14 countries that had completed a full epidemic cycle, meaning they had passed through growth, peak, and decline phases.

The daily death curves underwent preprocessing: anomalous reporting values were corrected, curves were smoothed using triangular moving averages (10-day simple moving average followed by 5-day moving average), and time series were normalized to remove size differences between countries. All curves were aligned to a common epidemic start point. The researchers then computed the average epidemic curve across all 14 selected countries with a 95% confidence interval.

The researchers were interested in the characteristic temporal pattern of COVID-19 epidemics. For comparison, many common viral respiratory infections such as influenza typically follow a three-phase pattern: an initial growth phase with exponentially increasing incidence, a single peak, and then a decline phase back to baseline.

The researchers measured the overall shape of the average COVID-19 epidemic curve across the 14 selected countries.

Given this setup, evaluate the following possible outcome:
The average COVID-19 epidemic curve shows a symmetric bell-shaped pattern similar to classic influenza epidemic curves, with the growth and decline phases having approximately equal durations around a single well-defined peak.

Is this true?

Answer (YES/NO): NO